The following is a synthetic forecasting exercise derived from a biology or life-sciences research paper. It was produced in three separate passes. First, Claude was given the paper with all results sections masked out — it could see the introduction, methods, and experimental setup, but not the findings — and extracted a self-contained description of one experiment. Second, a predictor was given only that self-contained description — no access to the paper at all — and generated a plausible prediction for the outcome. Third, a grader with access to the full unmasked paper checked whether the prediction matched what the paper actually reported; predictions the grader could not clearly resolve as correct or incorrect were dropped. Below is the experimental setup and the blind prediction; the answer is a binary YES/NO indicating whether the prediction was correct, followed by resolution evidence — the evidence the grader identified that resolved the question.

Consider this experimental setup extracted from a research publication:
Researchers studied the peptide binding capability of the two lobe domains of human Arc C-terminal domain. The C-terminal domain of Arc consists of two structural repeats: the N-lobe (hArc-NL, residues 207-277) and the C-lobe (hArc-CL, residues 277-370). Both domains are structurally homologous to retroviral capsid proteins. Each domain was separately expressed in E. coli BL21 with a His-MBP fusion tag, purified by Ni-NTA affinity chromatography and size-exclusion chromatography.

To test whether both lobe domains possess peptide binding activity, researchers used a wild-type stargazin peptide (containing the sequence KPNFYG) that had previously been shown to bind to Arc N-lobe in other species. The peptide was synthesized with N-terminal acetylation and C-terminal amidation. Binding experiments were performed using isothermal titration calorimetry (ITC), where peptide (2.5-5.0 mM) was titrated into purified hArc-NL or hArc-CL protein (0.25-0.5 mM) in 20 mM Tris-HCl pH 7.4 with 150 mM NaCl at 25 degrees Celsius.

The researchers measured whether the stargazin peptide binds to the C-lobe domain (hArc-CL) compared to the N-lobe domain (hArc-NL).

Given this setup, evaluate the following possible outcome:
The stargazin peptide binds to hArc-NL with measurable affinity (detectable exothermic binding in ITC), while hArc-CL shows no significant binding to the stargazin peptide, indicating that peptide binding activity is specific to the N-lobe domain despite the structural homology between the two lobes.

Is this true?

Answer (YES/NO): YES